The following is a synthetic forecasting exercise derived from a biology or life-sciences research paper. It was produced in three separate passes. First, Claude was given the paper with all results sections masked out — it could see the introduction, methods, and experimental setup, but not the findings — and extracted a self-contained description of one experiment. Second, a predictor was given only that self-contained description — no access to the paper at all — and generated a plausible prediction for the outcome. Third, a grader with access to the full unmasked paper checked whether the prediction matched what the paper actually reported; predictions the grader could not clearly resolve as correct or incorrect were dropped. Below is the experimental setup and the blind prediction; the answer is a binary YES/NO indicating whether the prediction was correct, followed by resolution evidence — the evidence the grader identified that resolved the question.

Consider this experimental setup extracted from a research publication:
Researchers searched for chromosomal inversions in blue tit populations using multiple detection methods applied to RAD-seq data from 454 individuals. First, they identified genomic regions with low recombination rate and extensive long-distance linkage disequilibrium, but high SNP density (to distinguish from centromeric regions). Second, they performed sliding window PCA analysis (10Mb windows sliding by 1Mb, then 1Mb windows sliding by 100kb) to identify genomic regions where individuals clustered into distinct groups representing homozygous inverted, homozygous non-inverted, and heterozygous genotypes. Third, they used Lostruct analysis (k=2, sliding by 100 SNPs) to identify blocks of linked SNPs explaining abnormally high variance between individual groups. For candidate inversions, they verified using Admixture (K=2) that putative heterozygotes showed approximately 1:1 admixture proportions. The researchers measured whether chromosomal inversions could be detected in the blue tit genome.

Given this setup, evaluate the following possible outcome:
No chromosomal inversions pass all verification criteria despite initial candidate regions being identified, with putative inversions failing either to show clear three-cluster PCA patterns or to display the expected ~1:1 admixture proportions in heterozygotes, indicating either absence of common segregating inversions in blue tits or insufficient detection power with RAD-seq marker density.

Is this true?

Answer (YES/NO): NO